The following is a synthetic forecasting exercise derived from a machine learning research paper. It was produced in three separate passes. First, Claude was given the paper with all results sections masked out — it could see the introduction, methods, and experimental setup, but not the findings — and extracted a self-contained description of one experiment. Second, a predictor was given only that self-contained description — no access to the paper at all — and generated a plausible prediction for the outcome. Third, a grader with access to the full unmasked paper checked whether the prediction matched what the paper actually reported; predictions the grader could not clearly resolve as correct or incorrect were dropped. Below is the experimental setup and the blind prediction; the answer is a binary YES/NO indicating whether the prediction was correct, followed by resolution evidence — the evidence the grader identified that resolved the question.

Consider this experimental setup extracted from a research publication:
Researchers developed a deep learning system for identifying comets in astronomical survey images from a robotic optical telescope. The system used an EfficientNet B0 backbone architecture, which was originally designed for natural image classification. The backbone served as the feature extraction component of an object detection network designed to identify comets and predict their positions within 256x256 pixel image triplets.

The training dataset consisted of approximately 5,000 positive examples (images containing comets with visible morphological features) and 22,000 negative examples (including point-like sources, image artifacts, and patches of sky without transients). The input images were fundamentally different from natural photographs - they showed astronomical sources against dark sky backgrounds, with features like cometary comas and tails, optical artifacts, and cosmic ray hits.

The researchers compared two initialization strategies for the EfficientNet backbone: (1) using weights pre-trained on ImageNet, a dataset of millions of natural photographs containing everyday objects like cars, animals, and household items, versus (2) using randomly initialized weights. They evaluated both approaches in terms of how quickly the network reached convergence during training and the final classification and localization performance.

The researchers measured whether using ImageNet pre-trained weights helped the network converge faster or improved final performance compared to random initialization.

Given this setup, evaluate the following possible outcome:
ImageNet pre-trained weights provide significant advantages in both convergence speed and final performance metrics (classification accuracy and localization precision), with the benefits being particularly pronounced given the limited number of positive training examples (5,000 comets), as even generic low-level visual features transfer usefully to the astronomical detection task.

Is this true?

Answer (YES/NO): NO